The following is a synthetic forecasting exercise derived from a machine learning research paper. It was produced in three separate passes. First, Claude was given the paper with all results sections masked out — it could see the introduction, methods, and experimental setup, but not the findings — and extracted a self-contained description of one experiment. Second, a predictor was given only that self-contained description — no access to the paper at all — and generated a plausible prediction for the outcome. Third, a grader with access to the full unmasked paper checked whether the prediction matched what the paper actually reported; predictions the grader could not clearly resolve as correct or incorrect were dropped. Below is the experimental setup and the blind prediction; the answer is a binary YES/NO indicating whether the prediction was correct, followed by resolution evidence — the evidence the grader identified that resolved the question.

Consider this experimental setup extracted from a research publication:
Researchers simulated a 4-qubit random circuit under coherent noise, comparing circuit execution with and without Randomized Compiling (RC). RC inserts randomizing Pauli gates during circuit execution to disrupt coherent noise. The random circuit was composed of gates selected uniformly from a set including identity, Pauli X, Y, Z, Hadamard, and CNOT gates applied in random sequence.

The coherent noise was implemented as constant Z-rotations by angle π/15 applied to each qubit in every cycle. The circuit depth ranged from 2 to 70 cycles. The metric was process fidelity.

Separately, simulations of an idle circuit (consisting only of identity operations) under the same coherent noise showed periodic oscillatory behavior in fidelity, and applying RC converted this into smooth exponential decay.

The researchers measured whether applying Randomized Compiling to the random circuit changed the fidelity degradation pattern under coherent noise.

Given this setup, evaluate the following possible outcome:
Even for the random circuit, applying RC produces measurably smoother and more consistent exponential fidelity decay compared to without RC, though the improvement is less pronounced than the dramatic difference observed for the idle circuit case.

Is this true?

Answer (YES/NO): NO